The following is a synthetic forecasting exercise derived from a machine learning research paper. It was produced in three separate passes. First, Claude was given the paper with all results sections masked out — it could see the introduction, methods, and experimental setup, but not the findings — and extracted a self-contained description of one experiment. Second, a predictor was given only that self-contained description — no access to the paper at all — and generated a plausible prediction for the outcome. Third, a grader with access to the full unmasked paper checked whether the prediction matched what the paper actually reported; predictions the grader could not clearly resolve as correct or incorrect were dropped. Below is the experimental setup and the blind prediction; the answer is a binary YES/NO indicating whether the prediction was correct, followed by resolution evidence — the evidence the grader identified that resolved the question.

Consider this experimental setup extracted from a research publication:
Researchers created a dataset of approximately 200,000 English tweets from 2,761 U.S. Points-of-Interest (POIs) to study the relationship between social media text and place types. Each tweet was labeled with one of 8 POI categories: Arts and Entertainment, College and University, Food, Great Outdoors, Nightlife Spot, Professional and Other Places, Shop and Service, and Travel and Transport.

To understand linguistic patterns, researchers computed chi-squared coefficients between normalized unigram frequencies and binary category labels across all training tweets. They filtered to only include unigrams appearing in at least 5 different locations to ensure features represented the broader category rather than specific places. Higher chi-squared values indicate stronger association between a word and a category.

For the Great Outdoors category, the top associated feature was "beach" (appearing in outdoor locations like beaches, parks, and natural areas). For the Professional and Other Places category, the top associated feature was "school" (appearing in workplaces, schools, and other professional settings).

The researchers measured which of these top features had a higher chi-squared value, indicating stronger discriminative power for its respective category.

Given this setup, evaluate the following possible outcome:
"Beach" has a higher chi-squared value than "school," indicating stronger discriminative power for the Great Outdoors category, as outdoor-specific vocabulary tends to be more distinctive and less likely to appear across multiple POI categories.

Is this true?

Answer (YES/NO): YES